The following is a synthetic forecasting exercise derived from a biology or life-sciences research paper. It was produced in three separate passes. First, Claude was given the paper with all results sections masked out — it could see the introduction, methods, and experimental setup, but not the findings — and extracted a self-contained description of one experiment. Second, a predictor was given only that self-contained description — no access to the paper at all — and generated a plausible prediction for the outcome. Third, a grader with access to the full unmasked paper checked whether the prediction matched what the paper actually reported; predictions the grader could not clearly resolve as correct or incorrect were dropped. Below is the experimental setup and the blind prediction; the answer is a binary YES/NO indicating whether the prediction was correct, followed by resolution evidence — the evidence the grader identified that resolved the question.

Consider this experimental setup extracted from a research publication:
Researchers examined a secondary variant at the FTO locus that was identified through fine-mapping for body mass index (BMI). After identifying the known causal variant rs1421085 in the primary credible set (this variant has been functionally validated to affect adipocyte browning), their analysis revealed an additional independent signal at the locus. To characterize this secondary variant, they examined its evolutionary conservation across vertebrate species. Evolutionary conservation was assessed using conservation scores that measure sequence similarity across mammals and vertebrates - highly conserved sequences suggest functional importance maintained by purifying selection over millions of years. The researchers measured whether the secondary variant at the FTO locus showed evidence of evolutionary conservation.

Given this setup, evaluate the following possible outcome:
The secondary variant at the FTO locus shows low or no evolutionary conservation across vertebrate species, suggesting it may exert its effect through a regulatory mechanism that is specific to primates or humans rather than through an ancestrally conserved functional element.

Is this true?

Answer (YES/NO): NO